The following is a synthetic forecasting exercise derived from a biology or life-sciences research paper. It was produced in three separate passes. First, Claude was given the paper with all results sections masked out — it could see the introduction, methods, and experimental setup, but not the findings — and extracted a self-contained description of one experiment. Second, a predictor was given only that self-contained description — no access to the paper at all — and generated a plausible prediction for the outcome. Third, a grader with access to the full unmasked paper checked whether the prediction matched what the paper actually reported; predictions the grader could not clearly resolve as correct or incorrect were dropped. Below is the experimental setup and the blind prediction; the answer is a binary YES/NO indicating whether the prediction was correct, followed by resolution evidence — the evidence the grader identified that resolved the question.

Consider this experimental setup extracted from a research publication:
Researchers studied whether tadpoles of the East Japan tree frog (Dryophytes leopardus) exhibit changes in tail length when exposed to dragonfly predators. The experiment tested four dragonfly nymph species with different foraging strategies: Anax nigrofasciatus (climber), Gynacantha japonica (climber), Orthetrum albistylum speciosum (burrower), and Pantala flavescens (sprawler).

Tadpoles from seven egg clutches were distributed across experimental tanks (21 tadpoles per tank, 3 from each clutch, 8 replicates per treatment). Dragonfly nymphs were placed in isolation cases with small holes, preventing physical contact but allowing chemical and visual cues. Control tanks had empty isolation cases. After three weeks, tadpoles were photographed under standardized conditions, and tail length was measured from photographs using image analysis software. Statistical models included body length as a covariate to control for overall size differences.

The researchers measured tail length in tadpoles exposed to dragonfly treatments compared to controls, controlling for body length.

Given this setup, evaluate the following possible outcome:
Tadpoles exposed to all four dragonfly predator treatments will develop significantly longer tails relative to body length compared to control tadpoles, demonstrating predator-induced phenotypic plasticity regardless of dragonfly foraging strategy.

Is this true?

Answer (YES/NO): NO